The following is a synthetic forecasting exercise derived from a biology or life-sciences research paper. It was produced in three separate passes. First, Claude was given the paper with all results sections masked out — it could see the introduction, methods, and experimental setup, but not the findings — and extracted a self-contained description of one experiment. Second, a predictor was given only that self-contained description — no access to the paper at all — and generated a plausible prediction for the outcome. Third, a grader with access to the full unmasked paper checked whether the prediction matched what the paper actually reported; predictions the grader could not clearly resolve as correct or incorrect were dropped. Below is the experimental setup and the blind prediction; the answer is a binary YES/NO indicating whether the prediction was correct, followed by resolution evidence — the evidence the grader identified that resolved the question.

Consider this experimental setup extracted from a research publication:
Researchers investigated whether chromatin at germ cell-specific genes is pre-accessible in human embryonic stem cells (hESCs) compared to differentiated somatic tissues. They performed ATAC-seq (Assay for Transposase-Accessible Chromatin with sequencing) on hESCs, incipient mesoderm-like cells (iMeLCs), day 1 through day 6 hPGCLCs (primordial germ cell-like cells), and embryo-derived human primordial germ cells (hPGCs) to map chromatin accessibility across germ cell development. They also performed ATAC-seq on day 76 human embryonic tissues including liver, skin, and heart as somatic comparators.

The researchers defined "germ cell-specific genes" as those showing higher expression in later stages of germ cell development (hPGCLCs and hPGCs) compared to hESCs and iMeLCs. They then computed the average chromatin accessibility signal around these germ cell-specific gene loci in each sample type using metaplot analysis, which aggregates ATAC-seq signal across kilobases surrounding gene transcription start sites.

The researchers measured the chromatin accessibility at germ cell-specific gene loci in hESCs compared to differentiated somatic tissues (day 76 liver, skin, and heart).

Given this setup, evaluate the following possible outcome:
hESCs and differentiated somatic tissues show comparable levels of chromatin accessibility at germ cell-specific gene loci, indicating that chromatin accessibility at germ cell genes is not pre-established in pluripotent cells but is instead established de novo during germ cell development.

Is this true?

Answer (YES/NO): NO